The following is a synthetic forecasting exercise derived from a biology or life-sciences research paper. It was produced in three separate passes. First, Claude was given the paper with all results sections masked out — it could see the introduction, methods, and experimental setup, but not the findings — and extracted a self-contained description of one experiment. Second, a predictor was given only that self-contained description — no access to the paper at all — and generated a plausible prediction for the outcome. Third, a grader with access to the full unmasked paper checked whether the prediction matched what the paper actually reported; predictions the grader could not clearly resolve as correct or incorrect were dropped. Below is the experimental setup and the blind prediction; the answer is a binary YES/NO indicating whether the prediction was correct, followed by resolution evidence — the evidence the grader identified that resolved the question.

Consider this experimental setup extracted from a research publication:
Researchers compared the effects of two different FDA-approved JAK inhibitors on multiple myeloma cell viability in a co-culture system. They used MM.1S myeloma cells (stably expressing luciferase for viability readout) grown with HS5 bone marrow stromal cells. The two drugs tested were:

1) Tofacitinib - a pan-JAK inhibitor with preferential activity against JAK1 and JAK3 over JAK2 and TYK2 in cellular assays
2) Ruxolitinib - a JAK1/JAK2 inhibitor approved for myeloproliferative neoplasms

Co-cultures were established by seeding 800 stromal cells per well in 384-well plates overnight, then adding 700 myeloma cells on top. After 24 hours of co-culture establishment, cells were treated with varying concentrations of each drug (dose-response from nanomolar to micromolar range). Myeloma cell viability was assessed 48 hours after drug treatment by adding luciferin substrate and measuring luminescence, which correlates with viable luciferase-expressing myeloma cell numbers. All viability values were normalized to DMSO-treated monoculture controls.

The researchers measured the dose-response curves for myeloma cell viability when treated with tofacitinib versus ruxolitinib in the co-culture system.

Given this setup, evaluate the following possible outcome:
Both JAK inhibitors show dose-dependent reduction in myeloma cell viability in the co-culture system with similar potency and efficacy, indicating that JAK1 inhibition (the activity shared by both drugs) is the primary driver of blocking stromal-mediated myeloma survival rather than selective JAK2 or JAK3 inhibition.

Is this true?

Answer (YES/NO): NO